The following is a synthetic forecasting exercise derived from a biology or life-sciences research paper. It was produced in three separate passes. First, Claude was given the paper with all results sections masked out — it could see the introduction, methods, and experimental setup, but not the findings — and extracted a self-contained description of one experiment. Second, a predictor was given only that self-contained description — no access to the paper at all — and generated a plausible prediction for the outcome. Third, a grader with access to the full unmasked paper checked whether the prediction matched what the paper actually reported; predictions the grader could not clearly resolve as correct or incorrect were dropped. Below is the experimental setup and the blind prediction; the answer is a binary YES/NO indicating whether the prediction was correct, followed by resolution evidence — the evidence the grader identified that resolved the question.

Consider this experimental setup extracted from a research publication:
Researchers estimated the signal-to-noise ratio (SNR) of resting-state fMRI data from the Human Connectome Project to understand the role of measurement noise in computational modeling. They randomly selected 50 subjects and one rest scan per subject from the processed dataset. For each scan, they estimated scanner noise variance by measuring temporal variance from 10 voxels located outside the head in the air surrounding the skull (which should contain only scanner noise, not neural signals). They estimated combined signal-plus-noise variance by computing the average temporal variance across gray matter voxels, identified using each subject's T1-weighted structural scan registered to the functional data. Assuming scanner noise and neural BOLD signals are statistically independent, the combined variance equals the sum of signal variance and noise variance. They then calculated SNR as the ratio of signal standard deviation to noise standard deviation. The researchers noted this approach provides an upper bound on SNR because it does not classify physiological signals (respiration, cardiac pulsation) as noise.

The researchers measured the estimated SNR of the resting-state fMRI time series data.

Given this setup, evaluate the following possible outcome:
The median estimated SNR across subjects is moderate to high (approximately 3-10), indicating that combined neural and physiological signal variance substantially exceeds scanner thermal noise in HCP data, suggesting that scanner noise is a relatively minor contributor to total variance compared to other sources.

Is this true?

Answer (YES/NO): YES